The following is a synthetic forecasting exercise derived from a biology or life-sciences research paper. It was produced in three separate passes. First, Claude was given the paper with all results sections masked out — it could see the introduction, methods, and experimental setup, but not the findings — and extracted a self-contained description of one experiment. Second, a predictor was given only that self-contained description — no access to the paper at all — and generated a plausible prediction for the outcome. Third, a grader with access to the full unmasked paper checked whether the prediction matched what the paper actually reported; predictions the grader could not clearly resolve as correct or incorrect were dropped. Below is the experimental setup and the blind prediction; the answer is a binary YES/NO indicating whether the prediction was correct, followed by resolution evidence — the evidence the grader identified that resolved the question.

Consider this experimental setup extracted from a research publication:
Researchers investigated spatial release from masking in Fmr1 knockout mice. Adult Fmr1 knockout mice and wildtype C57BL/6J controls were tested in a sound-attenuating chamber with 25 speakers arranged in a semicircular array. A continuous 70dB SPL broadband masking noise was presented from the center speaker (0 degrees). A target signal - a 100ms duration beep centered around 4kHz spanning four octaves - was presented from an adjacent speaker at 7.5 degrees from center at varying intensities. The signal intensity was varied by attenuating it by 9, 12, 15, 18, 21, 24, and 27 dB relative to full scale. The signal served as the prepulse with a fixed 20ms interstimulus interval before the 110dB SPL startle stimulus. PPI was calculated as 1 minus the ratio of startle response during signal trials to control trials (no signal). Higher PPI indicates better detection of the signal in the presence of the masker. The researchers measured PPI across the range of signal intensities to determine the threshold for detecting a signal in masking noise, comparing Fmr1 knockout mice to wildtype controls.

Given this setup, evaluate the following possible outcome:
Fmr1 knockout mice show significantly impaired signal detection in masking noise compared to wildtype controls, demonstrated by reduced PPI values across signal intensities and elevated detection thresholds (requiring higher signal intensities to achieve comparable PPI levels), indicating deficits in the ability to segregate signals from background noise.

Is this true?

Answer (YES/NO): NO